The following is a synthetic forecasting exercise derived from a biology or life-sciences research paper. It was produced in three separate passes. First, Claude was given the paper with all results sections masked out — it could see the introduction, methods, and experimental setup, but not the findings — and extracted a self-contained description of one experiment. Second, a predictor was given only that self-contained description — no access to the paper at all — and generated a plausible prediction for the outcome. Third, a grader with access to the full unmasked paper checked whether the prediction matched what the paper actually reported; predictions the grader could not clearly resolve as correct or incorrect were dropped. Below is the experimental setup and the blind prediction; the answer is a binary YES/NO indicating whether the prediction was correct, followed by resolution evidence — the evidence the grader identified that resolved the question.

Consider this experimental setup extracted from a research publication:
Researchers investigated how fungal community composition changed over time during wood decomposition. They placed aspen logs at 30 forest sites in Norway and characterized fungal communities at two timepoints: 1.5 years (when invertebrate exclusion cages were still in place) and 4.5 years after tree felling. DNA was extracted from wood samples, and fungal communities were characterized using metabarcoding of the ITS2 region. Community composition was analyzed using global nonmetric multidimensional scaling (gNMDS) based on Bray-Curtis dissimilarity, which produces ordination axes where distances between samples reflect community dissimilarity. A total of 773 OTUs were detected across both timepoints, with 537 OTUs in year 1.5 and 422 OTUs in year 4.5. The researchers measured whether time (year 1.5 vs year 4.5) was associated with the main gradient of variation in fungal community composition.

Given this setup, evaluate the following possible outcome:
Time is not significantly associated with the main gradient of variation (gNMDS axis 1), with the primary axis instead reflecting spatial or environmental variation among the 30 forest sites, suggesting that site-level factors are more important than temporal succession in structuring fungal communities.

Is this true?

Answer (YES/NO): NO